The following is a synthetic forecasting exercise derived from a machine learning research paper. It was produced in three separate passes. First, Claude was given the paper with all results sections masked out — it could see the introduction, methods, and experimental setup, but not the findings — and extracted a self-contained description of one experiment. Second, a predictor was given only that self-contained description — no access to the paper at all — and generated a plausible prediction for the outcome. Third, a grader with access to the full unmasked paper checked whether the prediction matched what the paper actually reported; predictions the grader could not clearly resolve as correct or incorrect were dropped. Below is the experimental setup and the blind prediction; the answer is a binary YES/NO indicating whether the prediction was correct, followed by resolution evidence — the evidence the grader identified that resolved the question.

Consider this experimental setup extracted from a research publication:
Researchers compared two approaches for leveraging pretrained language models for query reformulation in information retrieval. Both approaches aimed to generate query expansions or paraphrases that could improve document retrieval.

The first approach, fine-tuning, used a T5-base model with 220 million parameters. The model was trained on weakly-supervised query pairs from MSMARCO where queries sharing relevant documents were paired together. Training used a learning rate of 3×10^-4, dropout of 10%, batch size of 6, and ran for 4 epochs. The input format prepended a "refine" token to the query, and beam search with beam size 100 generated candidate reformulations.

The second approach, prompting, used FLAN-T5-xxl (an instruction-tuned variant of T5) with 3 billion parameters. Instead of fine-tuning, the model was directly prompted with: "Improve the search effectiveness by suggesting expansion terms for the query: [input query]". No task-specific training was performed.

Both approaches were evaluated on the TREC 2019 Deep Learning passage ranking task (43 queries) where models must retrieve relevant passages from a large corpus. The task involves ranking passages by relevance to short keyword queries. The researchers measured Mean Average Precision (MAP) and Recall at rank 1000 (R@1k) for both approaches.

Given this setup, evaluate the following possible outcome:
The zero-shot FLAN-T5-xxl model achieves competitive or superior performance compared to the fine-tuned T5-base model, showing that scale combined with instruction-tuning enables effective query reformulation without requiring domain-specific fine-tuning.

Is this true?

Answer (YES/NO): YES